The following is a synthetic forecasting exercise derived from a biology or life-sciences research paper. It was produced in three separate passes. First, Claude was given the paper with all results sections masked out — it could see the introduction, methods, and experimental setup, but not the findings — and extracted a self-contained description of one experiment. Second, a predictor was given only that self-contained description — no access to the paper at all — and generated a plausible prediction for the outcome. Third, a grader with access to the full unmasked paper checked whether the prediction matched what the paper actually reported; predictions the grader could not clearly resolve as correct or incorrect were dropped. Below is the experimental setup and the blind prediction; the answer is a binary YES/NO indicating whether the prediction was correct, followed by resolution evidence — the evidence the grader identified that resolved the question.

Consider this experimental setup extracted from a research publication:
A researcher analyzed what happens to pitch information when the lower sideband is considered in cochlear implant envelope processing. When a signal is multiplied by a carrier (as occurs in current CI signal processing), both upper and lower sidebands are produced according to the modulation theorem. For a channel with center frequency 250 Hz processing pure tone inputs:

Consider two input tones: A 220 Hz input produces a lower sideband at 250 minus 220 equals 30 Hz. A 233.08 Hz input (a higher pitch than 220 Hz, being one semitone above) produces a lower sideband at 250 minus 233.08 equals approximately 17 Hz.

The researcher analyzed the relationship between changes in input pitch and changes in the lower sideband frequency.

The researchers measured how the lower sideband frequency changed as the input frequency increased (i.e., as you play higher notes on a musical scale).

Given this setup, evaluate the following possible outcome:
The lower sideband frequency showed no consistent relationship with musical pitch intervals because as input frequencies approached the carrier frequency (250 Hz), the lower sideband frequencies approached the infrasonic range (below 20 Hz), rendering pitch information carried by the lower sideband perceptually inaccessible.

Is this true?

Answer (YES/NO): NO